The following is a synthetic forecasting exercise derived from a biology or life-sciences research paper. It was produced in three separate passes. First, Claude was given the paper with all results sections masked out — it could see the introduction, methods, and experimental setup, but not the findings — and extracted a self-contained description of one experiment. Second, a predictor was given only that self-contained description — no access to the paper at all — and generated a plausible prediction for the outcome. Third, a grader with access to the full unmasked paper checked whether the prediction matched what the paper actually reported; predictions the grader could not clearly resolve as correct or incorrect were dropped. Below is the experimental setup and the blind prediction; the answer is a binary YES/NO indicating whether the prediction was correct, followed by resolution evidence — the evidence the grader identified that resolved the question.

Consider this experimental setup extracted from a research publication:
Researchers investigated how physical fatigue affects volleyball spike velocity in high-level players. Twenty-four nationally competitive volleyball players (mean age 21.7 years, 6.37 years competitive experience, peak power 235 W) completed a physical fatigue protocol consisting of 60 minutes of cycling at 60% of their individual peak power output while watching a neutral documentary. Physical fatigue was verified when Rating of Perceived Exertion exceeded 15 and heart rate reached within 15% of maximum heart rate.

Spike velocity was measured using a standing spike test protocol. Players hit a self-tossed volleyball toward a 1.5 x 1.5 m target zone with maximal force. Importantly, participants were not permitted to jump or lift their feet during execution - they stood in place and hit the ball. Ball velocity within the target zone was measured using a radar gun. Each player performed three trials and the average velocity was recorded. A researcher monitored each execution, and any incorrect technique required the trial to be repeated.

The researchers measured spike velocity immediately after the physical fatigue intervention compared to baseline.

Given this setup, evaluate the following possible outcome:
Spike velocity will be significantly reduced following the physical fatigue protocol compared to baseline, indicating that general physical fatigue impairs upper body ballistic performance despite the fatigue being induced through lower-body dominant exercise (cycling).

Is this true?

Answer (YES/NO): YES